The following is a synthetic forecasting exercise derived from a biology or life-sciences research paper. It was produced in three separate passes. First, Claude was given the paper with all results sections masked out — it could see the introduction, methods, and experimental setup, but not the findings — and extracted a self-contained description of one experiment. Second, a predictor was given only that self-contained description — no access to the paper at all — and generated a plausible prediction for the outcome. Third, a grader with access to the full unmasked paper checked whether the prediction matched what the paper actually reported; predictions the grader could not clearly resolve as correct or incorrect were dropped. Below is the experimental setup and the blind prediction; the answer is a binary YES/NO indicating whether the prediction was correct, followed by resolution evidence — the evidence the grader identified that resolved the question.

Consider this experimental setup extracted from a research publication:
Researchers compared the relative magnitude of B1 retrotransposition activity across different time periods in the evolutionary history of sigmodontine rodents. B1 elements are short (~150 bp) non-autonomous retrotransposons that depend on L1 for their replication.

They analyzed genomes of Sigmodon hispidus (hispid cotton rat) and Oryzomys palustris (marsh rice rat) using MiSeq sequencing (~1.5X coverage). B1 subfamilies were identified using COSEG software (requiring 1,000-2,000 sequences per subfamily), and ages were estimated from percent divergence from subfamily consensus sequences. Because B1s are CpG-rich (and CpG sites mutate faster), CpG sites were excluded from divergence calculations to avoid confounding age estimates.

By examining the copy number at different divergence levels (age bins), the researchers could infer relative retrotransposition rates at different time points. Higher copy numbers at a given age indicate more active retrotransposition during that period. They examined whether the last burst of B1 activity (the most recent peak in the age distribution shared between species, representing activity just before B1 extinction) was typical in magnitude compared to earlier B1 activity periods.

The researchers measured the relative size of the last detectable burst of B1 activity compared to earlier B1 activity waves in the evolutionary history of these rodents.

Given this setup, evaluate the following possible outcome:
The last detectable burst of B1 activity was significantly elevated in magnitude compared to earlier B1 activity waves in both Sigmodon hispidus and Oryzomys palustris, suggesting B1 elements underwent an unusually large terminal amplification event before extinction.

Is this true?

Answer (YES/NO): YES